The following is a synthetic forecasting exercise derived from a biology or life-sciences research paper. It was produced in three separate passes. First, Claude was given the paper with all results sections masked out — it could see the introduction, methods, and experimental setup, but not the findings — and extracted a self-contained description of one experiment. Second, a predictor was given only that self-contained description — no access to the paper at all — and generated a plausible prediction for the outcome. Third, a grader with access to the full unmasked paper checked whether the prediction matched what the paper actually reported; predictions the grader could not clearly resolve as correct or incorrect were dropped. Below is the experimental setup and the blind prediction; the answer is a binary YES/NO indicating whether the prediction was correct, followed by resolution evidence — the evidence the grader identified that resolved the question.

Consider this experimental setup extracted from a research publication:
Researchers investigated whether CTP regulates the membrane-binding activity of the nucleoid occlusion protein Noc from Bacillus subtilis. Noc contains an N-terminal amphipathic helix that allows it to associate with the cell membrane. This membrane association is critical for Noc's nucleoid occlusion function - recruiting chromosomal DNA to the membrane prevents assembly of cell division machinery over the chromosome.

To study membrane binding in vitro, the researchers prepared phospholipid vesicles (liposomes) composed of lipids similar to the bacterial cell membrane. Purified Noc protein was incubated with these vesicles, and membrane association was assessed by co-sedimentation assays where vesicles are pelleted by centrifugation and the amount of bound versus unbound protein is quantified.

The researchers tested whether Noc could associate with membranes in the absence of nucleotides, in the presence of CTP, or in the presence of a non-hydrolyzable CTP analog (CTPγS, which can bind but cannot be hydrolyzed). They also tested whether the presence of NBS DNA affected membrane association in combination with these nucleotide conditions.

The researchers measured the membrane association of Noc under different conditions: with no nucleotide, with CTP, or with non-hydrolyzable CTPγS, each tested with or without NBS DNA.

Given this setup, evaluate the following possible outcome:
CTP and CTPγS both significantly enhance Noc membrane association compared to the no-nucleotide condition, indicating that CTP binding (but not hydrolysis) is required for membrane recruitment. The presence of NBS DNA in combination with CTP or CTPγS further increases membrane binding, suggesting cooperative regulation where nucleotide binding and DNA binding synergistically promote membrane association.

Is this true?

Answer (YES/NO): NO